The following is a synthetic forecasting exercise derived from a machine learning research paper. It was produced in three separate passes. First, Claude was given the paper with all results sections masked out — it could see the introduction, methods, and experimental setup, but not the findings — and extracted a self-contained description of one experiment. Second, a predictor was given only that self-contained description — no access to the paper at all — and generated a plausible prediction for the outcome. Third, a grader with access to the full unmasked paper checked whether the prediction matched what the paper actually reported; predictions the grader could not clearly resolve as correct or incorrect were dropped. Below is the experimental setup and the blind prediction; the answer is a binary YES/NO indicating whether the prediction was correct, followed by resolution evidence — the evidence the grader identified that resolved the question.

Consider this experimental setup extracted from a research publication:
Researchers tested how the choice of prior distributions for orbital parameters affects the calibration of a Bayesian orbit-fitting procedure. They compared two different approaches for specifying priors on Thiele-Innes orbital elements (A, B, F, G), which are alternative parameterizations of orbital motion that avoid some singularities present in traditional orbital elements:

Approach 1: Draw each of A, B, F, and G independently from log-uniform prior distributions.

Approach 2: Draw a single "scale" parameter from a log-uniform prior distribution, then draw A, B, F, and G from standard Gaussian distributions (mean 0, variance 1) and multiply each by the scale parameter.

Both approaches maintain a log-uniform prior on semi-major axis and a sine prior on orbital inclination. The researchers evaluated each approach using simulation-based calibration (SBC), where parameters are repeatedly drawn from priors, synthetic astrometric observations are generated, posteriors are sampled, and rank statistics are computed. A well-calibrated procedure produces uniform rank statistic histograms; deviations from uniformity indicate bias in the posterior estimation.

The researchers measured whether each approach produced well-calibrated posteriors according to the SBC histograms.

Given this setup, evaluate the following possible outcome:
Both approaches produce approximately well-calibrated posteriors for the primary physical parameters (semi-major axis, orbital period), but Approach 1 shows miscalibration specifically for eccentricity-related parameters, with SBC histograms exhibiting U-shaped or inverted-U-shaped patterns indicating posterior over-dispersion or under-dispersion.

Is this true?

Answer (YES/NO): NO